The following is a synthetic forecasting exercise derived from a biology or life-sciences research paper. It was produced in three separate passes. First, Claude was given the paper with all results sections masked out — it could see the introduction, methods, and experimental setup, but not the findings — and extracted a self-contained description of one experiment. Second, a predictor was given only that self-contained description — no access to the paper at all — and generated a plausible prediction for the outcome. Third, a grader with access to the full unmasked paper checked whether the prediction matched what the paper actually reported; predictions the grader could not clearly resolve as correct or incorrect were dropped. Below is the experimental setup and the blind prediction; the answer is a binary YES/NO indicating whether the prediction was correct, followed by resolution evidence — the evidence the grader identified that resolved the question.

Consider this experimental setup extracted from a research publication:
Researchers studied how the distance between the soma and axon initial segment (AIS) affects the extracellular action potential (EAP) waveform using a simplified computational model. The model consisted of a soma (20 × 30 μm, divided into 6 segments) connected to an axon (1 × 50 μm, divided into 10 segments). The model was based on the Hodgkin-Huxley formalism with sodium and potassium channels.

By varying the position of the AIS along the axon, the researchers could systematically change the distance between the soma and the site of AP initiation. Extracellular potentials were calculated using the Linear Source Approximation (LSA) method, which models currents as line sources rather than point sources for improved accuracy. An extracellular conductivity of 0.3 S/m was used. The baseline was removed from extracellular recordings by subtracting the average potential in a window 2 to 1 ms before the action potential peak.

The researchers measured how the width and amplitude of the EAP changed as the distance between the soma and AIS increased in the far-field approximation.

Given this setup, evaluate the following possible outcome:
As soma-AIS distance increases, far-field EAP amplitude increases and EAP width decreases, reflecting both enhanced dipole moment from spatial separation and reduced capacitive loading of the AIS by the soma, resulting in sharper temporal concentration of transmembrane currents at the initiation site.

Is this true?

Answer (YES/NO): NO